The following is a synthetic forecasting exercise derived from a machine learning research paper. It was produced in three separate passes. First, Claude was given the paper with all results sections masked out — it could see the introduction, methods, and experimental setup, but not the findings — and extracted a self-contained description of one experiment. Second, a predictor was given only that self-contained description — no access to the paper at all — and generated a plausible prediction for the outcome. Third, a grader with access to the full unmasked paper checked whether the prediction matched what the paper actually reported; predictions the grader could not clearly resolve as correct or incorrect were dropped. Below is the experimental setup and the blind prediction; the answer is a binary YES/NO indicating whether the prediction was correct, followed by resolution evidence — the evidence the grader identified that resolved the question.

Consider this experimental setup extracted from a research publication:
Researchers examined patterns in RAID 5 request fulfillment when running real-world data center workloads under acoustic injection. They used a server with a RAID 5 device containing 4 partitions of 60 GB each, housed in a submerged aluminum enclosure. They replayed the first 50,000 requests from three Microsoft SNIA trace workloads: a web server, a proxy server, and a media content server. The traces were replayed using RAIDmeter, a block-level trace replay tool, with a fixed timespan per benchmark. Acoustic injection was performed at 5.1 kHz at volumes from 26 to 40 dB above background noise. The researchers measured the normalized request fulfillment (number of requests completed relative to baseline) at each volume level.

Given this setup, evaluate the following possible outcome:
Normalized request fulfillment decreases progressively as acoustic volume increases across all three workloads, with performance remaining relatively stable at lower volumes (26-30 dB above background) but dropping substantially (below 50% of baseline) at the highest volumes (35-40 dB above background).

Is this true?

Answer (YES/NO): NO